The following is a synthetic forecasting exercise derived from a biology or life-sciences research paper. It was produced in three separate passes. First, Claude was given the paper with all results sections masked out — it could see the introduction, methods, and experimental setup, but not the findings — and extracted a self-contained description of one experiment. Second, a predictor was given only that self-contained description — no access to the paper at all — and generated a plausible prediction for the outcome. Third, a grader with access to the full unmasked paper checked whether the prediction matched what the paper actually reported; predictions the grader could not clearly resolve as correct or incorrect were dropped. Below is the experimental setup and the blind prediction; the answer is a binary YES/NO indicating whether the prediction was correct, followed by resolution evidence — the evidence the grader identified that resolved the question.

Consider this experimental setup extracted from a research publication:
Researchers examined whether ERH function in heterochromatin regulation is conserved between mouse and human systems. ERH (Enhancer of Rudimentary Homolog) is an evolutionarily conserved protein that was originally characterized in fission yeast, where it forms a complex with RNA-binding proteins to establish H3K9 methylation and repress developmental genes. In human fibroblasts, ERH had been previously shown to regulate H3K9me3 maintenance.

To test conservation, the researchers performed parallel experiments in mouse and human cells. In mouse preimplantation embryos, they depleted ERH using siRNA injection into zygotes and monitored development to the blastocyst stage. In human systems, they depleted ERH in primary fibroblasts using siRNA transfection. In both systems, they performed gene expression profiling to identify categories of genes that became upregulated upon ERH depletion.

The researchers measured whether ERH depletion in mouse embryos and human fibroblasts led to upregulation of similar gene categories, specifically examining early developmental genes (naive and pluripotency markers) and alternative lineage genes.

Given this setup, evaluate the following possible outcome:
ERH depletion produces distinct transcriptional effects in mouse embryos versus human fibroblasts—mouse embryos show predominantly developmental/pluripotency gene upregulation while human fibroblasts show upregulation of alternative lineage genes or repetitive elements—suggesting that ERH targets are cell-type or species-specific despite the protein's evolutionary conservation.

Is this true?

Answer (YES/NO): NO